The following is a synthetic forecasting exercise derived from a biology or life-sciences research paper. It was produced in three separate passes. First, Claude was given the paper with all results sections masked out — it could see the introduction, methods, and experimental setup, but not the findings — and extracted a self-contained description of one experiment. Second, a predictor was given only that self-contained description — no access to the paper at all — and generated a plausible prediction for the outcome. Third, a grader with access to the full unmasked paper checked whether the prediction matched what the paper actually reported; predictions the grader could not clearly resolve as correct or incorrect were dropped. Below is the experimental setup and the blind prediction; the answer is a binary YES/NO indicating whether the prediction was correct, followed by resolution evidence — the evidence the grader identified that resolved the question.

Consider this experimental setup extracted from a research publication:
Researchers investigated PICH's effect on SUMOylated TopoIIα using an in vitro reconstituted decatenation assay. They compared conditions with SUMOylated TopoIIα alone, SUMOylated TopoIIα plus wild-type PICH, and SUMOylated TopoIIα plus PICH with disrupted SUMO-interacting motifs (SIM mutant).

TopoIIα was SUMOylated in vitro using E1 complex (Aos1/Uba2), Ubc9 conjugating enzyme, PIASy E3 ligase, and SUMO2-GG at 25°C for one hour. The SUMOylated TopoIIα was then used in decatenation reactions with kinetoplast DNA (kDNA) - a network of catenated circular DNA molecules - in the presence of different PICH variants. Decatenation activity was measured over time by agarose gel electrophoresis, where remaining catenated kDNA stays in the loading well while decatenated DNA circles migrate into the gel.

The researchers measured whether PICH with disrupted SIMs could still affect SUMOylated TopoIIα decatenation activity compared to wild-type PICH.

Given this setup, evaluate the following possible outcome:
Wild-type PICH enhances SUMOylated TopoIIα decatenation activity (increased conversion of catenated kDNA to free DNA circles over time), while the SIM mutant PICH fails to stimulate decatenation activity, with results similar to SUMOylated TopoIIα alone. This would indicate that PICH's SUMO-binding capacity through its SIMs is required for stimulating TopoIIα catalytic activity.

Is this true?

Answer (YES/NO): NO